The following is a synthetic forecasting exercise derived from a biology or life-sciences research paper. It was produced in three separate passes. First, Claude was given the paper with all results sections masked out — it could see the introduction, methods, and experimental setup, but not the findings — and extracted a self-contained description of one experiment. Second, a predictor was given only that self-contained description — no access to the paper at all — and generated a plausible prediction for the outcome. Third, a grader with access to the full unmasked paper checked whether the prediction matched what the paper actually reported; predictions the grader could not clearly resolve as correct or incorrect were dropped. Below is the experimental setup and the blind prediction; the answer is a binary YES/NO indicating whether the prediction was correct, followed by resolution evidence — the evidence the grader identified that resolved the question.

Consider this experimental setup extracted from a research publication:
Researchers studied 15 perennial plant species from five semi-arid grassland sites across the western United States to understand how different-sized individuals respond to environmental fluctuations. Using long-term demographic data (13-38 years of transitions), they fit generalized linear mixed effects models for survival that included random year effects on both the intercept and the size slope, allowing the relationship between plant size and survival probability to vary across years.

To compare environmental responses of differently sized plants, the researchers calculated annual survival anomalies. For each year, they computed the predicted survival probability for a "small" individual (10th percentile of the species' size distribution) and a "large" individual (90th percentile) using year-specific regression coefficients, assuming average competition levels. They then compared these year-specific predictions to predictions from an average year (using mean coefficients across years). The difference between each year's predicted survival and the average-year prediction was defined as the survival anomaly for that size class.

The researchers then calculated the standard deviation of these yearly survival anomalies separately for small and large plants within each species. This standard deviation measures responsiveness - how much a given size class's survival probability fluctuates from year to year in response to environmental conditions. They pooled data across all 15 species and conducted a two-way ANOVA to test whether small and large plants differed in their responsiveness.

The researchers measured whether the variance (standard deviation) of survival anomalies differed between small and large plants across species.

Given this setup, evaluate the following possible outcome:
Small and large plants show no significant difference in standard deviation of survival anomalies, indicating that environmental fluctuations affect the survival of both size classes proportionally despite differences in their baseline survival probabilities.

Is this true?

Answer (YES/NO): NO